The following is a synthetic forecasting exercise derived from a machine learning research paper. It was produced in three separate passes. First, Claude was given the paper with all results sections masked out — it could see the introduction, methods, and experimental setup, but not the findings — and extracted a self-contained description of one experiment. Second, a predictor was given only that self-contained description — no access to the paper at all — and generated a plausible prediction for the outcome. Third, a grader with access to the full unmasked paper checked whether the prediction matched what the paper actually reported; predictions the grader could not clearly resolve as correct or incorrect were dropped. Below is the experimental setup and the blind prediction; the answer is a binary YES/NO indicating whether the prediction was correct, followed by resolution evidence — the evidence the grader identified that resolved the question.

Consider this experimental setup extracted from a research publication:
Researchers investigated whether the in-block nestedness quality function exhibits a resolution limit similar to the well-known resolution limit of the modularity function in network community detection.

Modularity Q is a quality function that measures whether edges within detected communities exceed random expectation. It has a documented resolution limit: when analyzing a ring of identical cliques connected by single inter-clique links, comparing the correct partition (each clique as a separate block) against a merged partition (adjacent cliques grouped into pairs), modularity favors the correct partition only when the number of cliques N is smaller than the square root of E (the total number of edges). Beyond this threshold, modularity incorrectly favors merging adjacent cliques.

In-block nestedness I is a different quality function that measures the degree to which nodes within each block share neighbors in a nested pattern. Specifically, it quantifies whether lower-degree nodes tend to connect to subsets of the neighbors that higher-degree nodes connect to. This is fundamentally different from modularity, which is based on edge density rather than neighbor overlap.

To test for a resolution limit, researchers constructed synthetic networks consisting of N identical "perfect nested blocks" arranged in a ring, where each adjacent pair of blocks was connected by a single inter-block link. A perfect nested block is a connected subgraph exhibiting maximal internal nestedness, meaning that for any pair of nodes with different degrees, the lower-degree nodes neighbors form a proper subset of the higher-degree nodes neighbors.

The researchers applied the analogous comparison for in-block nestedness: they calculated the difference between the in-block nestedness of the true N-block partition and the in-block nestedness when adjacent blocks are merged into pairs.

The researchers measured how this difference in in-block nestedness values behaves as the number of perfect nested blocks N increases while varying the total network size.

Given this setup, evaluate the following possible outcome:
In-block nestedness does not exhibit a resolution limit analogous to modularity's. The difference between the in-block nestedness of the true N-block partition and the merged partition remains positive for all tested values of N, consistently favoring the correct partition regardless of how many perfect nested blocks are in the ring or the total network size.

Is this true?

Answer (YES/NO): YES